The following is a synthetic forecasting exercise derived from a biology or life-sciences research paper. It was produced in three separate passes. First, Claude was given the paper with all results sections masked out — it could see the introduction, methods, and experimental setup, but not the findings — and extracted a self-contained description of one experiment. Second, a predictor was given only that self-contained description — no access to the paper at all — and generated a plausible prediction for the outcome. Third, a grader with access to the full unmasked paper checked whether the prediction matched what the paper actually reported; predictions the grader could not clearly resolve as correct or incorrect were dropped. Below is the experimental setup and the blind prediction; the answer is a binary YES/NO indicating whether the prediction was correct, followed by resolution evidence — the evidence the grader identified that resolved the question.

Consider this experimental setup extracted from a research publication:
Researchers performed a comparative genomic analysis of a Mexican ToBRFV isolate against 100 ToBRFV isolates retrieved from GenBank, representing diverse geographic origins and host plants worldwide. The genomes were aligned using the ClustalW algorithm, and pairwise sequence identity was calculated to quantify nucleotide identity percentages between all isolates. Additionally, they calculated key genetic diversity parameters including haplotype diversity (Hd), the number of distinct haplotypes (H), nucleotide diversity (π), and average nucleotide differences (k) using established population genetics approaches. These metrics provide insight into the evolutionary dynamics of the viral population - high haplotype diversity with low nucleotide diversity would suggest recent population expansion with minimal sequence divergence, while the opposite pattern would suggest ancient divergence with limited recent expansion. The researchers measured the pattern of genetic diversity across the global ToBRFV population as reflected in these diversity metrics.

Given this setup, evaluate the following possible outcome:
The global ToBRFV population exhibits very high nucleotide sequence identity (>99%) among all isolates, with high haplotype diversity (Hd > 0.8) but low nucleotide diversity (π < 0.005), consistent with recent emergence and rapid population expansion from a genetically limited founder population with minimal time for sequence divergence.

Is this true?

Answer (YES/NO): YES